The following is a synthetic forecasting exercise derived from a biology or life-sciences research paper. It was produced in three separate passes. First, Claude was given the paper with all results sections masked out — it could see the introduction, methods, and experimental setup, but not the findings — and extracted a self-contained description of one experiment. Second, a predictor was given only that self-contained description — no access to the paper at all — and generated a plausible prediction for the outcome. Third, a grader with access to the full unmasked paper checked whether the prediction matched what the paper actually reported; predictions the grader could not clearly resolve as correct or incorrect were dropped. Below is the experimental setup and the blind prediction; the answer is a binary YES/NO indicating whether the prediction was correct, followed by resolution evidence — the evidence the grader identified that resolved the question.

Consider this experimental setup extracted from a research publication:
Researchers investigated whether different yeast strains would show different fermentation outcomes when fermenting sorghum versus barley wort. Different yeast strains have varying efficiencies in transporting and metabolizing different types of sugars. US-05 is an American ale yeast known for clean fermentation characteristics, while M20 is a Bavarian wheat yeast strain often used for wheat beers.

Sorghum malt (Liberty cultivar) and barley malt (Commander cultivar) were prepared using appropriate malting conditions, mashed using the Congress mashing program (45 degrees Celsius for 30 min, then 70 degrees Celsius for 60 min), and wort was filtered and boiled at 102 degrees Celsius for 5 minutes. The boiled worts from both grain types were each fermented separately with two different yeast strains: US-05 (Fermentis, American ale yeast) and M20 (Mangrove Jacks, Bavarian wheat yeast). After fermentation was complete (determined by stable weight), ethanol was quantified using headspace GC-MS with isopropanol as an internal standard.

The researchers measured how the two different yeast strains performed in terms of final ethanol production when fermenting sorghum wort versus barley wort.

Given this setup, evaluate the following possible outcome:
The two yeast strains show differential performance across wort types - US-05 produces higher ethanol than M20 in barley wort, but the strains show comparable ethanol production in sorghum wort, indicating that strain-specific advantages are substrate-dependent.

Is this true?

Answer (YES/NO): YES